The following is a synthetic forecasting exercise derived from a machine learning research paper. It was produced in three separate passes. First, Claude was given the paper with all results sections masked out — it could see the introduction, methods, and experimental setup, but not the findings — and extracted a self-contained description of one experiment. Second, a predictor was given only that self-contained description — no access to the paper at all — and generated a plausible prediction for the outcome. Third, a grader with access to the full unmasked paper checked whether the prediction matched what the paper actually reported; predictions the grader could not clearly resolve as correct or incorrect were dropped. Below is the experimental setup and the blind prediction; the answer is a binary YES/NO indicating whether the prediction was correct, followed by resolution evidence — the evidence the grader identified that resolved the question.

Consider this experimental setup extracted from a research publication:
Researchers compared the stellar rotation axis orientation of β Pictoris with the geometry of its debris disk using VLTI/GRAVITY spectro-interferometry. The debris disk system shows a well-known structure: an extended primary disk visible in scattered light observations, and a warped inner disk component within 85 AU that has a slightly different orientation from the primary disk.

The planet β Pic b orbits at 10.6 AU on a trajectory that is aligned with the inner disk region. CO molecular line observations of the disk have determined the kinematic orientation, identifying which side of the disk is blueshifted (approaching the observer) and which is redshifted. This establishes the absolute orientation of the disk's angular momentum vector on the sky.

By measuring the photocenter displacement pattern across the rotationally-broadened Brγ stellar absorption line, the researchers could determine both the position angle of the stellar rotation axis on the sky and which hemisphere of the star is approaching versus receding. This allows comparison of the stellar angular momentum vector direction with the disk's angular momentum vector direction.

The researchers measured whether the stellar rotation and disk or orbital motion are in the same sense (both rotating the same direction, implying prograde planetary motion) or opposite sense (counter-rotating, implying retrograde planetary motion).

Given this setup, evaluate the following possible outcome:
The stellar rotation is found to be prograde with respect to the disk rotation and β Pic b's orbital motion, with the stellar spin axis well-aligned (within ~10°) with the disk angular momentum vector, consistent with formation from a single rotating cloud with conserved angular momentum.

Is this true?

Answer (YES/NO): YES